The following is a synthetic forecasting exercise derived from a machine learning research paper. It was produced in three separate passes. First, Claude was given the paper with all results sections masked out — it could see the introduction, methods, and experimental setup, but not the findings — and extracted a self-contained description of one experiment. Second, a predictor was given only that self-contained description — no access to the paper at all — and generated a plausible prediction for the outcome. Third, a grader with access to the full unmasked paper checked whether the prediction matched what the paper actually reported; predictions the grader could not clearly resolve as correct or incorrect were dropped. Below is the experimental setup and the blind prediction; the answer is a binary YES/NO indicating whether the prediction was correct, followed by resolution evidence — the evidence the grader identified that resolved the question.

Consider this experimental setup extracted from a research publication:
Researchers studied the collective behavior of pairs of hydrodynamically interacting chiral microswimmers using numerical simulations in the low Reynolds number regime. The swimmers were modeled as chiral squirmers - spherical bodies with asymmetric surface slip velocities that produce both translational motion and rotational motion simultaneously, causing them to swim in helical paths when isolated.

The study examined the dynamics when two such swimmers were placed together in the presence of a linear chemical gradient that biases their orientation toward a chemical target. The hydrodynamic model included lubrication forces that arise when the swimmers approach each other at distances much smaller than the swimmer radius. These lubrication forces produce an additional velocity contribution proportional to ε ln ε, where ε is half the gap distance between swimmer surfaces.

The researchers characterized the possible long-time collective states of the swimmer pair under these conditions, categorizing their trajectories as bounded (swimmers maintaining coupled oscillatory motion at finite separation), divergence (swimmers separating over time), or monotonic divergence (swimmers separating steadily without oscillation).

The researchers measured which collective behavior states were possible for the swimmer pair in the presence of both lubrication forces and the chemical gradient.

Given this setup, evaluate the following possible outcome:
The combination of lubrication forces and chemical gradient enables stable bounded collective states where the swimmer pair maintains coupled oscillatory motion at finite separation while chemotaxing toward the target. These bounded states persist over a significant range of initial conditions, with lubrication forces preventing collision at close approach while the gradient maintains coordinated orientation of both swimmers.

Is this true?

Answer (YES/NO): NO